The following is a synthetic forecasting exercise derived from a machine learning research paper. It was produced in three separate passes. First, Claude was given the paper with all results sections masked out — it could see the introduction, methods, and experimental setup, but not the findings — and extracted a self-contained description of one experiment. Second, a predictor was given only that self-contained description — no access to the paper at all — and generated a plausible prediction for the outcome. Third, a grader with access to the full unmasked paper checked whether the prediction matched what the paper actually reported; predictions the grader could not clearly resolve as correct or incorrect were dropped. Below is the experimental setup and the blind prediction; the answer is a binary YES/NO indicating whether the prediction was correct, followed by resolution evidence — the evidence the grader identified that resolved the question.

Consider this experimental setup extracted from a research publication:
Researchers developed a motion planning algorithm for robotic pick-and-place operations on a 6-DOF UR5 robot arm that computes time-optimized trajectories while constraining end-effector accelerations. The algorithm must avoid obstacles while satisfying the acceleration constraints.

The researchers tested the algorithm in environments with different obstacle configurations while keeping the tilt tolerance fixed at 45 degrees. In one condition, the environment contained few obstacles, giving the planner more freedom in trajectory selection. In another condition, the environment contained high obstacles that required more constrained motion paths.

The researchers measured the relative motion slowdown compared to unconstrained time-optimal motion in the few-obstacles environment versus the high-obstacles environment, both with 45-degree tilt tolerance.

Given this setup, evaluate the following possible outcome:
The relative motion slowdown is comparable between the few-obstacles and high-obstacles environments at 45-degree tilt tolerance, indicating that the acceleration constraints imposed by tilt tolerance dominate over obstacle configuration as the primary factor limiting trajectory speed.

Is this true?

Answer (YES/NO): NO